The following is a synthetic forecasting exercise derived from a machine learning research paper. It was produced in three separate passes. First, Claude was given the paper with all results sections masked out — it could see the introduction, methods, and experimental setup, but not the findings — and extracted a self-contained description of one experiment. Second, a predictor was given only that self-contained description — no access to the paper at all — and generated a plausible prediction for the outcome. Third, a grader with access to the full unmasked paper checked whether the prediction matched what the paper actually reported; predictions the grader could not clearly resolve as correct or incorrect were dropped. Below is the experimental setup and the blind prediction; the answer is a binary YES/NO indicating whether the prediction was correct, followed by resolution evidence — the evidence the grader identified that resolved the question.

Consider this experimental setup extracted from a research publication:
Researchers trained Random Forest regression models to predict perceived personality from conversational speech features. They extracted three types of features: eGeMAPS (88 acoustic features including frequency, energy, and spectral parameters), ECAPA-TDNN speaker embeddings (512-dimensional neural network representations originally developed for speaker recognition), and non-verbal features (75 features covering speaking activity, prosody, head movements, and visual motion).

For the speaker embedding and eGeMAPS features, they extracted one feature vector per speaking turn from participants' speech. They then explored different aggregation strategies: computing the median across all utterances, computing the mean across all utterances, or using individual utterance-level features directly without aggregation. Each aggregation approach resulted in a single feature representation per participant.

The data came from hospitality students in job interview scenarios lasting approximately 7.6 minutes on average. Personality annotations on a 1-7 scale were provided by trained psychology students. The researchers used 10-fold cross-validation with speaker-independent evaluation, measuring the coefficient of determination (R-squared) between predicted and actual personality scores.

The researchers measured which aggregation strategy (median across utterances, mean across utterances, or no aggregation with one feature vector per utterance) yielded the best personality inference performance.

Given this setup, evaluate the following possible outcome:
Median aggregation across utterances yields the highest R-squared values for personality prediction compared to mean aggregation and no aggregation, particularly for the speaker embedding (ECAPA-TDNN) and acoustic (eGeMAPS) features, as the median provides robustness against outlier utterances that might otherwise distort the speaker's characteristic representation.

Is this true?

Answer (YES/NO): YES